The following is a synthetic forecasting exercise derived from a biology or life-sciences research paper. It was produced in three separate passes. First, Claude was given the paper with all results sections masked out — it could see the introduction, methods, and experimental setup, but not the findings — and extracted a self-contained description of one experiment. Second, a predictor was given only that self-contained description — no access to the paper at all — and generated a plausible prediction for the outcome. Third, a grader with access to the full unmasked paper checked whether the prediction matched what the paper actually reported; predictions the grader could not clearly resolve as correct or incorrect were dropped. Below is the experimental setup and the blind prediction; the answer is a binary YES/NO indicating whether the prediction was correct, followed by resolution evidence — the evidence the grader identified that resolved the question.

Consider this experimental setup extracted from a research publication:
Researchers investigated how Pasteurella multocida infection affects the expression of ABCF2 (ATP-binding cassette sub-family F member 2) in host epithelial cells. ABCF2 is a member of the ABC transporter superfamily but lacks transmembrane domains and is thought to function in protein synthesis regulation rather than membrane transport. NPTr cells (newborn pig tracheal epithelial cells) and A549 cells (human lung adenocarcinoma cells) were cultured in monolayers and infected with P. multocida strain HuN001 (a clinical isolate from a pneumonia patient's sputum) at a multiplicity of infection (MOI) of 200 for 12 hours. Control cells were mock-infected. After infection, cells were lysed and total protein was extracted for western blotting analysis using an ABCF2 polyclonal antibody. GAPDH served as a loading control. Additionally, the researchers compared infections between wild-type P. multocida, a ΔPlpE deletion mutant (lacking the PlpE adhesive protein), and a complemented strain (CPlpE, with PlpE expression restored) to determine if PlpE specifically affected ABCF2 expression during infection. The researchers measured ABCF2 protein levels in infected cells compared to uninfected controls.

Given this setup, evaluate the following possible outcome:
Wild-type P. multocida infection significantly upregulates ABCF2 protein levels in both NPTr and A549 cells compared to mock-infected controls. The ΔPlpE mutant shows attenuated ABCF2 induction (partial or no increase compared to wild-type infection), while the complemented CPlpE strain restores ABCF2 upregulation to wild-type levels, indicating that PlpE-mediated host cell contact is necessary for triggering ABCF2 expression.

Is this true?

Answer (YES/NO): YES